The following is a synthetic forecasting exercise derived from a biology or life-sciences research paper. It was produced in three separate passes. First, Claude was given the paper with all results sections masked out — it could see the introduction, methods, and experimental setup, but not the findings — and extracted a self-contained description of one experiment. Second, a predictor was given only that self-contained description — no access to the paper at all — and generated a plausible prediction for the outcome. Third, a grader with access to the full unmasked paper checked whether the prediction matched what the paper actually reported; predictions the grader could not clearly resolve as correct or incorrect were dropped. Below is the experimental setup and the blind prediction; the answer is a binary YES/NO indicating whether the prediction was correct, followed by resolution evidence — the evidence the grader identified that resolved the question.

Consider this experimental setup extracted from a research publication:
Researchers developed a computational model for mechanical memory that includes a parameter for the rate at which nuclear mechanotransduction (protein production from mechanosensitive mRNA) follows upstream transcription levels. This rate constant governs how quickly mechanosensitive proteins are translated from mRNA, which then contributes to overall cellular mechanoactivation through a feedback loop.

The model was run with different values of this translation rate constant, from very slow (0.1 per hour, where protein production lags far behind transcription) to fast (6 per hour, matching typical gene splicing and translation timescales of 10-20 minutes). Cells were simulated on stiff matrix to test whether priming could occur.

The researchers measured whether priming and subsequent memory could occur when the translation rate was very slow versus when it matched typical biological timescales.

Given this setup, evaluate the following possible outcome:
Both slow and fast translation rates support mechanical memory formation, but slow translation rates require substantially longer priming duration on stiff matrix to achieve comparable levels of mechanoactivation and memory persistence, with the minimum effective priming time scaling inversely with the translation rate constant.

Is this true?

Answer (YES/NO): NO